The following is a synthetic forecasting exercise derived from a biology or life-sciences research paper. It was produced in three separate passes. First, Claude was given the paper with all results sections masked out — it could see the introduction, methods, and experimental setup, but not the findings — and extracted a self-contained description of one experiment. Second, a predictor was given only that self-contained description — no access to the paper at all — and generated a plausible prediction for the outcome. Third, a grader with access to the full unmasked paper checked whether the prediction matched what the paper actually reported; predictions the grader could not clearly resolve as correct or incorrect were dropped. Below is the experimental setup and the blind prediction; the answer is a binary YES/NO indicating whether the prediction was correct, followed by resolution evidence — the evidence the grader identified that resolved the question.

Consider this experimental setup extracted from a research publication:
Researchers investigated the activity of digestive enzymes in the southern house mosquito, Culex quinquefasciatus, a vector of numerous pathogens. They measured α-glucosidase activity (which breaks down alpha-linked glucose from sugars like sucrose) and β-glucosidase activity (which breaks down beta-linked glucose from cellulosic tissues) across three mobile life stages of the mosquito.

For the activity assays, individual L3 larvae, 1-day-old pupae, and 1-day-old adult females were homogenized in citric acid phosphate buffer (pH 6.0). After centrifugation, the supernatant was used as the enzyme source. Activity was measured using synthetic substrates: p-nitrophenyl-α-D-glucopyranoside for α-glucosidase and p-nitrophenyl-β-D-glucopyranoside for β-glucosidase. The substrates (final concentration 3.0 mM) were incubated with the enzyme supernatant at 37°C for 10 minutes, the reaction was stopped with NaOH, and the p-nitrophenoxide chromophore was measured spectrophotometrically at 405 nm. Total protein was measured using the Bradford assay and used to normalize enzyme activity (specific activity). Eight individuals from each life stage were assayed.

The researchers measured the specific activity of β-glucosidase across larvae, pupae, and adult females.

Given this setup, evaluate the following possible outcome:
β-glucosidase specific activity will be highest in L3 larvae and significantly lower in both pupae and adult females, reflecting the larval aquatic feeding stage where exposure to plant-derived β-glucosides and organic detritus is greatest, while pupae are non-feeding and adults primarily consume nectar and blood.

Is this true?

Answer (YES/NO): YES